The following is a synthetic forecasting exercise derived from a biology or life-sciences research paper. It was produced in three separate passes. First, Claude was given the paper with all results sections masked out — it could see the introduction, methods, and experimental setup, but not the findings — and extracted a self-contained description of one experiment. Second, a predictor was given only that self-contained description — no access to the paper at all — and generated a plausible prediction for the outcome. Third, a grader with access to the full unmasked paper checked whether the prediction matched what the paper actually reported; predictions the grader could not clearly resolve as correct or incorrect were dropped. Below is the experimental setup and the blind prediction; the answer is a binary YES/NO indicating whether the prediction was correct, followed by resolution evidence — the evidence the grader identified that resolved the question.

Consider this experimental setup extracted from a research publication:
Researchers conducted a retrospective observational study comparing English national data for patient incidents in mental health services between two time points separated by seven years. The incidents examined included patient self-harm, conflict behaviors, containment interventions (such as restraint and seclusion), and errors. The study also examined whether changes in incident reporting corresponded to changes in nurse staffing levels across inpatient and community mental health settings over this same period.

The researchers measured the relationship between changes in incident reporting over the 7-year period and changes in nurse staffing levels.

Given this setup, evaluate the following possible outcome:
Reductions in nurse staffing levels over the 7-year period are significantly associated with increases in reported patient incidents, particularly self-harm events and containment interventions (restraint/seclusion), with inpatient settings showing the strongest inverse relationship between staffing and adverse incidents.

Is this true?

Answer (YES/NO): NO